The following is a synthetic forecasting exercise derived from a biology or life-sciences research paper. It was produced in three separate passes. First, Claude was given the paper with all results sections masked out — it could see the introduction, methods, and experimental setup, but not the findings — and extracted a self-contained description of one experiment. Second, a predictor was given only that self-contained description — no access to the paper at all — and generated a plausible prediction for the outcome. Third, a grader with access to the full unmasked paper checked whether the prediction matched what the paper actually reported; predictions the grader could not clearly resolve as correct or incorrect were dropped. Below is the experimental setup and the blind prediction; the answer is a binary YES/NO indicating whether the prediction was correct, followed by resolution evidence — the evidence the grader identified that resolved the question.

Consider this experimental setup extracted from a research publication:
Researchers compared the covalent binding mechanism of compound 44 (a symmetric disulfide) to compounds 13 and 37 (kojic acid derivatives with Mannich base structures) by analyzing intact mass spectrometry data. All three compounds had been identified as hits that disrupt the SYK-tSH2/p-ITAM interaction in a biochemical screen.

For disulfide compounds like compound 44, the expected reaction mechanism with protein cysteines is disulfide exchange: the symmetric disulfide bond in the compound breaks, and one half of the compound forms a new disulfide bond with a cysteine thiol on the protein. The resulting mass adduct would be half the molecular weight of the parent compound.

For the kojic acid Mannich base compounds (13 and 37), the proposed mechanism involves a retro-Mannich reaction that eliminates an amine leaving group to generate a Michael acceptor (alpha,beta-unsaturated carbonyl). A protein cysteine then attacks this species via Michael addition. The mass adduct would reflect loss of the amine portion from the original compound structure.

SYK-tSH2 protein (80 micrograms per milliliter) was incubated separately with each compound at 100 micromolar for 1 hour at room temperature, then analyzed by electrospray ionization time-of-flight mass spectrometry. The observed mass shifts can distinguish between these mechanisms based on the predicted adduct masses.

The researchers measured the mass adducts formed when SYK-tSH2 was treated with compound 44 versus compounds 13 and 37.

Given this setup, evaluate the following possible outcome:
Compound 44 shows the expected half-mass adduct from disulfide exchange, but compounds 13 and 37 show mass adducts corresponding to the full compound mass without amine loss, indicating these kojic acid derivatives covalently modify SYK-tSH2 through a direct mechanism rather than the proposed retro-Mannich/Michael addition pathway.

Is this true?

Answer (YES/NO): NO